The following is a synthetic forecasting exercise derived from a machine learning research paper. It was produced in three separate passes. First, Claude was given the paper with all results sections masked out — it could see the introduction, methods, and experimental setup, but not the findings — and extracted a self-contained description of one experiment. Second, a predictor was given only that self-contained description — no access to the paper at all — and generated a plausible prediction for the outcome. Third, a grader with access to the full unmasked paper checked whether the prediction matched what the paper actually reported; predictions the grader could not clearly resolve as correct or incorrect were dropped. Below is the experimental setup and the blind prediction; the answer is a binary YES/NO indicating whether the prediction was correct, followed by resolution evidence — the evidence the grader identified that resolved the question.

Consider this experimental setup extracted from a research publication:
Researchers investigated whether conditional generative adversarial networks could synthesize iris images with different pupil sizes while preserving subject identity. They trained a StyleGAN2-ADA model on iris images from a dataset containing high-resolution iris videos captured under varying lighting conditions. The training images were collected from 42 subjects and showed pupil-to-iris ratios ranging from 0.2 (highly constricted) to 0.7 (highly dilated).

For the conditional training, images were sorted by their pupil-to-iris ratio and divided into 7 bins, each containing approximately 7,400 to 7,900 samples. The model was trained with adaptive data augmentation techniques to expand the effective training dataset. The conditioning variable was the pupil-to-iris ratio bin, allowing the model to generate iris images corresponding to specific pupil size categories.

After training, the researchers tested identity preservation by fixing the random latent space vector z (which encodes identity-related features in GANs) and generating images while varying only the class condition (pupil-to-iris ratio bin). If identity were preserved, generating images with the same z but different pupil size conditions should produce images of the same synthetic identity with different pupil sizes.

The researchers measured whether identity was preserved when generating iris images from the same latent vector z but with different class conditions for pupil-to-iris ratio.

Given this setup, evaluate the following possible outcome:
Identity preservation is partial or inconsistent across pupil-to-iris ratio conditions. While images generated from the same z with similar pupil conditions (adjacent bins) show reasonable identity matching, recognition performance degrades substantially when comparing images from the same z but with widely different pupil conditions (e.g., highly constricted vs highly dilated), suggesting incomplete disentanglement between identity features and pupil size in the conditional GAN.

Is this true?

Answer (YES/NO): NO